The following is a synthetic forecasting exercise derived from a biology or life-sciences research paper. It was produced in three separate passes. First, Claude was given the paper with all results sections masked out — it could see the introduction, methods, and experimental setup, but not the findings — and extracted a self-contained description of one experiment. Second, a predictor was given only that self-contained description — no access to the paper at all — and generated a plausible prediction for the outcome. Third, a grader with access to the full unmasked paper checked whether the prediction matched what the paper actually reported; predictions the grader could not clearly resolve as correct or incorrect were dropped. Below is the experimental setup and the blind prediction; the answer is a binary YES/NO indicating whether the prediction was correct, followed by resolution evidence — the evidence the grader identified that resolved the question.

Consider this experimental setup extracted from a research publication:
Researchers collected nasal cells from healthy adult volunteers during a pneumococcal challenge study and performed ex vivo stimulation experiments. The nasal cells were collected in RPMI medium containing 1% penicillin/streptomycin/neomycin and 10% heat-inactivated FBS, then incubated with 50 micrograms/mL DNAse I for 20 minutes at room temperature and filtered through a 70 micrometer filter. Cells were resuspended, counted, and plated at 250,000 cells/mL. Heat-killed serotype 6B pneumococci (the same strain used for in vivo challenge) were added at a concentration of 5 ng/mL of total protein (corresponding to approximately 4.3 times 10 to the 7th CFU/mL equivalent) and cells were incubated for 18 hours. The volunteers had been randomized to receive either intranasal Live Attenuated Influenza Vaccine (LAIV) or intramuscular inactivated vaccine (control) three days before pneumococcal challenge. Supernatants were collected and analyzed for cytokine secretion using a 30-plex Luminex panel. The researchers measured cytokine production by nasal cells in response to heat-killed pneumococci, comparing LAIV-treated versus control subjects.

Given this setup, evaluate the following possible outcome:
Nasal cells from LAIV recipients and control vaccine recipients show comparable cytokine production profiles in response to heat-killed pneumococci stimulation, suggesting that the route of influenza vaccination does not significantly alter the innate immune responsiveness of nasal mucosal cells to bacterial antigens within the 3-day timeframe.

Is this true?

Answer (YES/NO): NO